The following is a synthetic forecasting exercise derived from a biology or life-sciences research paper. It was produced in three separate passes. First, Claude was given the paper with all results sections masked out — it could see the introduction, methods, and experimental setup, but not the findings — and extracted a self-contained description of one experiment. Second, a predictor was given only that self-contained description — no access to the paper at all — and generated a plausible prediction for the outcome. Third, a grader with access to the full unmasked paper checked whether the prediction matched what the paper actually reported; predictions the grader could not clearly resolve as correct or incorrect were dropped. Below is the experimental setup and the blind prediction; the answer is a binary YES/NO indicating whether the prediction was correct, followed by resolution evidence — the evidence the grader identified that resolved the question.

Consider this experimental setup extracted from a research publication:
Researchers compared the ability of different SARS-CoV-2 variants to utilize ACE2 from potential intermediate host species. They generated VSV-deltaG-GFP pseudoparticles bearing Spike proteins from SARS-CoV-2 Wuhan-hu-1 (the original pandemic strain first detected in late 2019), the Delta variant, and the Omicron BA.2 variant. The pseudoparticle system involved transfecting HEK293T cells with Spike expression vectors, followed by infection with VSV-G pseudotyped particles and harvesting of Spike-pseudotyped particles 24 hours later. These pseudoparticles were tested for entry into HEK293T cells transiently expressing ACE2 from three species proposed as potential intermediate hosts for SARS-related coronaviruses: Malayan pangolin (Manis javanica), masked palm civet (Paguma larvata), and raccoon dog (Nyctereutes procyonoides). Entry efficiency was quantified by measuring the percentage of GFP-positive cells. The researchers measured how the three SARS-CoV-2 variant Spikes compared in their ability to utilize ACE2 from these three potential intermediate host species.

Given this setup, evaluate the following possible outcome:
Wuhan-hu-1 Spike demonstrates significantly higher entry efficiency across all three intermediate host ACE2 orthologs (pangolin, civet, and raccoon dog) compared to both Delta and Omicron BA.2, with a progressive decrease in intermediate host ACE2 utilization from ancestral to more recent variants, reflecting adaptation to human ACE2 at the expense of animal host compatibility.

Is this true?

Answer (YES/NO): NO